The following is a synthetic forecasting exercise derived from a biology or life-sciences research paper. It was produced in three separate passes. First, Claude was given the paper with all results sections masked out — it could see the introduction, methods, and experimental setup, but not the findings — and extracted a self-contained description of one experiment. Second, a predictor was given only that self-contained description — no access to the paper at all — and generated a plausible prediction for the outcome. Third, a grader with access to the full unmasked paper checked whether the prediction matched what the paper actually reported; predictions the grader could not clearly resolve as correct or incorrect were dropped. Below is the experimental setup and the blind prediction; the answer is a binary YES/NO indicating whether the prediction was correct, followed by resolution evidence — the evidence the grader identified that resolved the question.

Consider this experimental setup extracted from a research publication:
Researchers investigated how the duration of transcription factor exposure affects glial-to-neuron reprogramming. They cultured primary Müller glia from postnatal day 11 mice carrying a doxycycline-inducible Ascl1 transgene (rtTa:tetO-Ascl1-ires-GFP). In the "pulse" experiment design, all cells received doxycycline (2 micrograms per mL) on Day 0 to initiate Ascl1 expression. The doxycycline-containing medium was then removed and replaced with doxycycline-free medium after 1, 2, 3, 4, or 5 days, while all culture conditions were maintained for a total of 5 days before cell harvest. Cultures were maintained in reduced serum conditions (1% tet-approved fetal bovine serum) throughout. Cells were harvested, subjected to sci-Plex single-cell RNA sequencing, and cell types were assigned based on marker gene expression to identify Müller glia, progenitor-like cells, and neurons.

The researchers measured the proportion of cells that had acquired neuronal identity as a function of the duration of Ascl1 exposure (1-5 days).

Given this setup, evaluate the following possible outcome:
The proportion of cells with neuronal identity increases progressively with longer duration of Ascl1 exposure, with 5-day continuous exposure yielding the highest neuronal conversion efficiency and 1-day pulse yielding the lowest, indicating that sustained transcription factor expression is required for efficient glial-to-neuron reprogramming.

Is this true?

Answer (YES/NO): YES